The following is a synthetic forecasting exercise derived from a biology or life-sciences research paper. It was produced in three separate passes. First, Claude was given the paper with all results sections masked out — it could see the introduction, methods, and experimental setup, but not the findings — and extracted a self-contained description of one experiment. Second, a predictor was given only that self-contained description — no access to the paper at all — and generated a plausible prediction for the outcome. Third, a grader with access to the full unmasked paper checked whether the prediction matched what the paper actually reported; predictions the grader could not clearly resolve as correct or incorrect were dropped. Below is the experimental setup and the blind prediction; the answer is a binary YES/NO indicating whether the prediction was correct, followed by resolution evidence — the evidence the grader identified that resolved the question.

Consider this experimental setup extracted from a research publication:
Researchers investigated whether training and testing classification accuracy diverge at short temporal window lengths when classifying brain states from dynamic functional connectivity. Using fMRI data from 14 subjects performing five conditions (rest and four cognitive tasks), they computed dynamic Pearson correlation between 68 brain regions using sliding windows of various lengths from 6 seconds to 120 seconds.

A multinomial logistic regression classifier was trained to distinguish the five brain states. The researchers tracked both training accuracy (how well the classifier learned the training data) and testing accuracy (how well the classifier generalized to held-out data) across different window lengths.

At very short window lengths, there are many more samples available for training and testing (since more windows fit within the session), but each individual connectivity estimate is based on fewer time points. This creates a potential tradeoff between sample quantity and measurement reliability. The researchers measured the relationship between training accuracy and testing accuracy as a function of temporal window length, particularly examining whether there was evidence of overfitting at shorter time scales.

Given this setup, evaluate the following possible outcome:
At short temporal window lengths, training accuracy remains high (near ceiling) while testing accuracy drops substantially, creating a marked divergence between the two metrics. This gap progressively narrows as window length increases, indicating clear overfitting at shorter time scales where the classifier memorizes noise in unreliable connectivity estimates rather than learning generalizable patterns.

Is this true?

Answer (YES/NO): YES